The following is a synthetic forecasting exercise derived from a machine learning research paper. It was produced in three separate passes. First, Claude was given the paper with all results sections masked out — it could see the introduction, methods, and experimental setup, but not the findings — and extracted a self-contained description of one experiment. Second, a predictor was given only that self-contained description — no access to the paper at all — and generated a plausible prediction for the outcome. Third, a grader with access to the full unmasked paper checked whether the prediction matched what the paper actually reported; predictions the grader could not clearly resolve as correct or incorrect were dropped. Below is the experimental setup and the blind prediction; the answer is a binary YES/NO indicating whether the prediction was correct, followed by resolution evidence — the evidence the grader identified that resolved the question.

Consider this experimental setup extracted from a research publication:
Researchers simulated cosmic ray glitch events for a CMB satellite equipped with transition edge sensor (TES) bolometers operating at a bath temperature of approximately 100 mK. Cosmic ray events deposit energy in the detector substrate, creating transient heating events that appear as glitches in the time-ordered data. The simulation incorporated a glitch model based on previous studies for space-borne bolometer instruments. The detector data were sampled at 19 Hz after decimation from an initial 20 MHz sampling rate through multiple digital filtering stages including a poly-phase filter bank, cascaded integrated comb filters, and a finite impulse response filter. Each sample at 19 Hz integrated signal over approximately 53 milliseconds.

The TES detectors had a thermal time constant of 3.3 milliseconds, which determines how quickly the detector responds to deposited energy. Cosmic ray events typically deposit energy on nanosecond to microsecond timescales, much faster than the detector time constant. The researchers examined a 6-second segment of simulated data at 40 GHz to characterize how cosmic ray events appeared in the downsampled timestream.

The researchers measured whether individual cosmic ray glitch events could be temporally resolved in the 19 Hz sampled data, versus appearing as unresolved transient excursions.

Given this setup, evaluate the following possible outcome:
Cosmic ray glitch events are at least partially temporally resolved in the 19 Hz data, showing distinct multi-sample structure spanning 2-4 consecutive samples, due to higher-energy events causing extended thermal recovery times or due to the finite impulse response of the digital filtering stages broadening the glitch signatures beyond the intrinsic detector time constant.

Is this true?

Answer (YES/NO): NO